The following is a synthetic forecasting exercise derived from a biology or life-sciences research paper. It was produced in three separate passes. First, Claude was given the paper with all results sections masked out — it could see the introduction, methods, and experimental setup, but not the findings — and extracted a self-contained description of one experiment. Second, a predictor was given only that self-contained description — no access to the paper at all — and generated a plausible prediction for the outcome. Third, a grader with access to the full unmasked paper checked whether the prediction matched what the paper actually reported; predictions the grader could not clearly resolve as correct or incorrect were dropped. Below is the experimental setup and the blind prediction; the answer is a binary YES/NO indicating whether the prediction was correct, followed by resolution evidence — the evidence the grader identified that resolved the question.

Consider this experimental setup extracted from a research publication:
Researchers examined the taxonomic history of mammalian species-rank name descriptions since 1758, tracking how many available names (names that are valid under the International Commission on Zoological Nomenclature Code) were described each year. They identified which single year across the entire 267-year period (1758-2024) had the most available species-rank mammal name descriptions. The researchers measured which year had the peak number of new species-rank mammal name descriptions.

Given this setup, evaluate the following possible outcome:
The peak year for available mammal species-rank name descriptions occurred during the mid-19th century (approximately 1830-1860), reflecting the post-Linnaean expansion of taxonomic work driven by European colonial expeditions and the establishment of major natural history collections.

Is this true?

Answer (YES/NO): NO